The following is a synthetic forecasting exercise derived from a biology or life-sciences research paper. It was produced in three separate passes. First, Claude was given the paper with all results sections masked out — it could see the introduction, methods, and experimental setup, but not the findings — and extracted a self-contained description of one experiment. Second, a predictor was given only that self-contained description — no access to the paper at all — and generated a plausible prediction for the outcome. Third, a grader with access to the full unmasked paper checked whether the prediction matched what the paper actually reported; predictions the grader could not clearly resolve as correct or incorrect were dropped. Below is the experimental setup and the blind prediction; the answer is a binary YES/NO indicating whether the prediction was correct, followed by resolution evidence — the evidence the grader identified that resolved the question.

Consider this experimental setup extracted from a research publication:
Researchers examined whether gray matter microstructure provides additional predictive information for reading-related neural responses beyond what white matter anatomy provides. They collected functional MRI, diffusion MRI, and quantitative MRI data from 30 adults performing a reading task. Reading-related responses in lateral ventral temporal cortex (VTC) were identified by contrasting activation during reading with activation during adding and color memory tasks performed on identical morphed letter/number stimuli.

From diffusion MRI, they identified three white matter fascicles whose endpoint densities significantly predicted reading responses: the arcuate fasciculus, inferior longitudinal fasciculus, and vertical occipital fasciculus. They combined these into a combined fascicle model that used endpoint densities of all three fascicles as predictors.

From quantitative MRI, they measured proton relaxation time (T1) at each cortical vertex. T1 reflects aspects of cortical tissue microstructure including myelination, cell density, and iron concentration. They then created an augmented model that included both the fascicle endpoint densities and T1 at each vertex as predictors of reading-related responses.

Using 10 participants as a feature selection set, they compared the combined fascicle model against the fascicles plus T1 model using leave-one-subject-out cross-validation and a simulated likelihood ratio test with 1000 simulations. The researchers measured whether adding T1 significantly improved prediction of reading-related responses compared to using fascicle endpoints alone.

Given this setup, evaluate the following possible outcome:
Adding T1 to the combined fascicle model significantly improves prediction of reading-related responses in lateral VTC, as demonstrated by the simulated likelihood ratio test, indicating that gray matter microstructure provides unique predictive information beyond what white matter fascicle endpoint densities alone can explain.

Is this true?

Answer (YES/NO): YES